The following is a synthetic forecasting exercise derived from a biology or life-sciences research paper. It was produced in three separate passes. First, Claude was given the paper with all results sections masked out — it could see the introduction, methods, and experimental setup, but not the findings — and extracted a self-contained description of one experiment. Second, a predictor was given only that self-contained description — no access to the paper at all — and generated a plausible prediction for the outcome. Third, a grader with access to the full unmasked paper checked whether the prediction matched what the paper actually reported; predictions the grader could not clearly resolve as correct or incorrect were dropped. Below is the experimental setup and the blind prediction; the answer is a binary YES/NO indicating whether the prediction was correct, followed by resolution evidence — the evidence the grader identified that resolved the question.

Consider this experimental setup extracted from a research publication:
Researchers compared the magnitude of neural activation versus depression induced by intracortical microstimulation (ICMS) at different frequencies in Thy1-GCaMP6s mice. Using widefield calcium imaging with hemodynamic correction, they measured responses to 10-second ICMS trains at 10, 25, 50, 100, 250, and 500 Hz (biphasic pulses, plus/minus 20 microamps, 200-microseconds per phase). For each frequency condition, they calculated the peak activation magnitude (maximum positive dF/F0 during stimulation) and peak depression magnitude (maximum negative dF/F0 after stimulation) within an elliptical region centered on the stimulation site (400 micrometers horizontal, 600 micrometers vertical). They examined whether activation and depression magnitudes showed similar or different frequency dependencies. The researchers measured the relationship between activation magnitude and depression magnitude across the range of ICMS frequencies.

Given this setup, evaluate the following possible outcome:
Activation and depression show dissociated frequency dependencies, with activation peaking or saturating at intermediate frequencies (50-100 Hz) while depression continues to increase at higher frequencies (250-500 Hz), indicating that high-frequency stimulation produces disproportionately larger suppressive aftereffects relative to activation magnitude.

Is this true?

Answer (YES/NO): NO